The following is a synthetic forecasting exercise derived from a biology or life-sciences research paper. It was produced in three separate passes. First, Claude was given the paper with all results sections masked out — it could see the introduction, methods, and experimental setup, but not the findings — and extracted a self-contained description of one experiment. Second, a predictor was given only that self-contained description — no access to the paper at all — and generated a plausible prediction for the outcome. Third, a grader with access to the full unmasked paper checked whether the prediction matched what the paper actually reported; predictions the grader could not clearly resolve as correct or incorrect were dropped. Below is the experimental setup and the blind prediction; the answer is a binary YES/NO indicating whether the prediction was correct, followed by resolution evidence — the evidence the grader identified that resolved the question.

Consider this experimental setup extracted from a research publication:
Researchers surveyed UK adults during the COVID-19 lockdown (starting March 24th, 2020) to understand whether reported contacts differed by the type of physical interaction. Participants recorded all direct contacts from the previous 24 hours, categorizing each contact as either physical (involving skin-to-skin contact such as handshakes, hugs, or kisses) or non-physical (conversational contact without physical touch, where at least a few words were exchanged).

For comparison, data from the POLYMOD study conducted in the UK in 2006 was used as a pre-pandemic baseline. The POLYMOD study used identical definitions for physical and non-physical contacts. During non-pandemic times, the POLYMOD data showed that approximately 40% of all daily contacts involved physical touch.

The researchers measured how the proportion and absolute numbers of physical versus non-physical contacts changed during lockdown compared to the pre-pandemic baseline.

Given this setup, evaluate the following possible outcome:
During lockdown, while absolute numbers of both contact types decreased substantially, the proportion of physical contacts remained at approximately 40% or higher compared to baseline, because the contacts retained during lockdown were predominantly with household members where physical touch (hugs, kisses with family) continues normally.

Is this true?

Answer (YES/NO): YES